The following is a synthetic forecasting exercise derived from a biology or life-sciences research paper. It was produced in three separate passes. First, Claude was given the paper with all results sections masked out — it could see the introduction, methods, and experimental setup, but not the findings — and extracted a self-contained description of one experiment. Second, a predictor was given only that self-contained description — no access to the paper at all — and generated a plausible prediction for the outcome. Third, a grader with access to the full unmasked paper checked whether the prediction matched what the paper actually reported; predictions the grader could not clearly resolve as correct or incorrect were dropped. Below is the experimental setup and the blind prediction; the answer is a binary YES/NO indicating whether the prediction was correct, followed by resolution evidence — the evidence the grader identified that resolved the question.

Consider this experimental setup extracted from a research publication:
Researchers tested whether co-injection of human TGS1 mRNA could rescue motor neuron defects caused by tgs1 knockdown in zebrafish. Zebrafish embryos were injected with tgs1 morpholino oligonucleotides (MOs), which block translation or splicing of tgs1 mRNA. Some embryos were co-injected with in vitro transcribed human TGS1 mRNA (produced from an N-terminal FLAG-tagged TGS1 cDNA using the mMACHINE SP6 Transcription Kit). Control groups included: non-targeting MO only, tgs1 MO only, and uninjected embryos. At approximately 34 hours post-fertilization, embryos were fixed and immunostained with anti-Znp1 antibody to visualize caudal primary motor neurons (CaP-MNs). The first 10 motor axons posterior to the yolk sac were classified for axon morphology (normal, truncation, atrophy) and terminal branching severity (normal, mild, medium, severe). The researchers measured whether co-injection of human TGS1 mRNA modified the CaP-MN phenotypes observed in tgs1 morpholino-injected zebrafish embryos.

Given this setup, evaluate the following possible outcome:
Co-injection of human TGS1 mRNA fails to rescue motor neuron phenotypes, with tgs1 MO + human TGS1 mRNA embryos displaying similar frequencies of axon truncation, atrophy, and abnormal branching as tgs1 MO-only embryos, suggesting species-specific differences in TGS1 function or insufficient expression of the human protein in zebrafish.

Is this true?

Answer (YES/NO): NO